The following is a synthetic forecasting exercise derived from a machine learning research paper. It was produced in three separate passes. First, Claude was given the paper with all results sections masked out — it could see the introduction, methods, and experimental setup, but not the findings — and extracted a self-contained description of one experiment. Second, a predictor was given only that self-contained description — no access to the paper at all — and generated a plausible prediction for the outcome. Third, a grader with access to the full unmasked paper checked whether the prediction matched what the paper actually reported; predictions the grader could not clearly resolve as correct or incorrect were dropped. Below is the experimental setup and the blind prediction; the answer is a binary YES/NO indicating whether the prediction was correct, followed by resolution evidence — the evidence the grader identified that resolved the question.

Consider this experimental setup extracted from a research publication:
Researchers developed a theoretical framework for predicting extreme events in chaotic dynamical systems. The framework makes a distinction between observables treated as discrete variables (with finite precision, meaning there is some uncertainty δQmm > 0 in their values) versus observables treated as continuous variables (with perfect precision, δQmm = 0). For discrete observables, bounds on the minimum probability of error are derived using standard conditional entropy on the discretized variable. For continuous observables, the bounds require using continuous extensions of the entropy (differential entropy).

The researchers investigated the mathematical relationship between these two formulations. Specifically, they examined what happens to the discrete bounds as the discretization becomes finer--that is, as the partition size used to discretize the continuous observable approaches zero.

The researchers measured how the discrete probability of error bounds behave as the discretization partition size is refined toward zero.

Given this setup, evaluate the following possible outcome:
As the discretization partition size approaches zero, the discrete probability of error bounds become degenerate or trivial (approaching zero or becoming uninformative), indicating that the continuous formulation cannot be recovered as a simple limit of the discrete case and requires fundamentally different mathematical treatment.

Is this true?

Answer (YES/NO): NO